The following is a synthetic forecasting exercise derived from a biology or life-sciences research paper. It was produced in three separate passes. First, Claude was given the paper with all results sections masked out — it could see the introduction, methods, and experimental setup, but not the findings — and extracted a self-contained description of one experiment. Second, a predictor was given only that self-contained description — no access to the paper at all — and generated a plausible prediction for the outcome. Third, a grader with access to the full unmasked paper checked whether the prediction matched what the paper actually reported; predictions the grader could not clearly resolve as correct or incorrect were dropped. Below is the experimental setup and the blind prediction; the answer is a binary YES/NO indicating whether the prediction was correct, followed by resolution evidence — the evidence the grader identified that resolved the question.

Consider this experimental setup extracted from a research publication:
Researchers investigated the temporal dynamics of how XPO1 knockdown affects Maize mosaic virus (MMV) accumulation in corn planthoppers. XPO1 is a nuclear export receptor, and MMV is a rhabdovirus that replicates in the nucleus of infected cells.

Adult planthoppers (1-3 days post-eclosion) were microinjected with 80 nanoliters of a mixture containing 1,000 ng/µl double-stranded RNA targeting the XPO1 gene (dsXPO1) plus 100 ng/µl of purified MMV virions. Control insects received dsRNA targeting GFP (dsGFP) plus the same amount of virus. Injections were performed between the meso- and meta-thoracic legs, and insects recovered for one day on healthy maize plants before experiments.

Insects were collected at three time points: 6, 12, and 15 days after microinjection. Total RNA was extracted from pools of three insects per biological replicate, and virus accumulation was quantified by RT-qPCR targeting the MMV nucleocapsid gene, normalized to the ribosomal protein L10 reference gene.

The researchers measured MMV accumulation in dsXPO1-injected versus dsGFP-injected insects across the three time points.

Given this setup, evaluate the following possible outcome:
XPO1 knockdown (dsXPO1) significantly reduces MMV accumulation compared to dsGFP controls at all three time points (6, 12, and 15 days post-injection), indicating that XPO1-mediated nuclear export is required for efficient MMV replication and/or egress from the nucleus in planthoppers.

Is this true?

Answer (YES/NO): NO